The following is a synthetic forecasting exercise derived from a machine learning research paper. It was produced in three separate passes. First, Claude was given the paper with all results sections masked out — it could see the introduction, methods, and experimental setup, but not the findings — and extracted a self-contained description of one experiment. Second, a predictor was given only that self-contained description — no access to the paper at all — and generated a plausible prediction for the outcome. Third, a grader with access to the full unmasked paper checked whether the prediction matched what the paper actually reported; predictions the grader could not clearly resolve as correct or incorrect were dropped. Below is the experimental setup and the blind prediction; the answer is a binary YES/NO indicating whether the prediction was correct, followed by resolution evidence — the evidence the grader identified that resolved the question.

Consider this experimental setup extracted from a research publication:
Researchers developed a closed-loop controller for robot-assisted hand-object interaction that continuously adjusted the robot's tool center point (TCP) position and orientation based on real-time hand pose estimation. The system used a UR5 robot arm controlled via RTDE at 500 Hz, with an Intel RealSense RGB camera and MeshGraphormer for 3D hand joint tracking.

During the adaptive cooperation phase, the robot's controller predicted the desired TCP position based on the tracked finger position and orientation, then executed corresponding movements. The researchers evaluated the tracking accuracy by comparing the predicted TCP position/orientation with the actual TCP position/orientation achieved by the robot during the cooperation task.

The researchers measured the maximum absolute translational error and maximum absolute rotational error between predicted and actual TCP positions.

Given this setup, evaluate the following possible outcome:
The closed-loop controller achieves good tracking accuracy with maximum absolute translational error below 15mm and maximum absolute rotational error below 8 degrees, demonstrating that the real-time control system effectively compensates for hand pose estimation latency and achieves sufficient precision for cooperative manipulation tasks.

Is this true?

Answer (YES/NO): YES